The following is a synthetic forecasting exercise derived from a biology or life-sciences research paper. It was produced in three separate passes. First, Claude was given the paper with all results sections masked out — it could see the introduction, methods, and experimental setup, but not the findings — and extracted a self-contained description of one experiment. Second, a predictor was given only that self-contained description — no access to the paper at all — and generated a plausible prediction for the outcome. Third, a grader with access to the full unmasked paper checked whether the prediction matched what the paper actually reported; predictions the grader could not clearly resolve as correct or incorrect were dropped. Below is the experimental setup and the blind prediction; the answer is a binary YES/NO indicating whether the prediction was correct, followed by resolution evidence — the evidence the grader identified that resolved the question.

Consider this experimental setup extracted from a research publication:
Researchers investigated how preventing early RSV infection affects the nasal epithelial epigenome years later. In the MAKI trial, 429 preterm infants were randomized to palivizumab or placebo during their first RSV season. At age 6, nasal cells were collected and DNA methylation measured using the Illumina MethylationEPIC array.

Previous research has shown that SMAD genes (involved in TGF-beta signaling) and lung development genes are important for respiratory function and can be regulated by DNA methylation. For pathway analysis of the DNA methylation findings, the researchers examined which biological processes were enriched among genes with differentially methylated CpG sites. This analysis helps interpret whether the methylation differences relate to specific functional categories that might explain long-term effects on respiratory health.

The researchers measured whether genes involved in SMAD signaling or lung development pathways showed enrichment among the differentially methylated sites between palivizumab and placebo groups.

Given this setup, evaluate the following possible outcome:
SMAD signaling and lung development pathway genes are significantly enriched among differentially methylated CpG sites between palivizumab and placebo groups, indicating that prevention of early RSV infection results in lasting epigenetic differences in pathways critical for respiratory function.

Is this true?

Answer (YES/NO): NO